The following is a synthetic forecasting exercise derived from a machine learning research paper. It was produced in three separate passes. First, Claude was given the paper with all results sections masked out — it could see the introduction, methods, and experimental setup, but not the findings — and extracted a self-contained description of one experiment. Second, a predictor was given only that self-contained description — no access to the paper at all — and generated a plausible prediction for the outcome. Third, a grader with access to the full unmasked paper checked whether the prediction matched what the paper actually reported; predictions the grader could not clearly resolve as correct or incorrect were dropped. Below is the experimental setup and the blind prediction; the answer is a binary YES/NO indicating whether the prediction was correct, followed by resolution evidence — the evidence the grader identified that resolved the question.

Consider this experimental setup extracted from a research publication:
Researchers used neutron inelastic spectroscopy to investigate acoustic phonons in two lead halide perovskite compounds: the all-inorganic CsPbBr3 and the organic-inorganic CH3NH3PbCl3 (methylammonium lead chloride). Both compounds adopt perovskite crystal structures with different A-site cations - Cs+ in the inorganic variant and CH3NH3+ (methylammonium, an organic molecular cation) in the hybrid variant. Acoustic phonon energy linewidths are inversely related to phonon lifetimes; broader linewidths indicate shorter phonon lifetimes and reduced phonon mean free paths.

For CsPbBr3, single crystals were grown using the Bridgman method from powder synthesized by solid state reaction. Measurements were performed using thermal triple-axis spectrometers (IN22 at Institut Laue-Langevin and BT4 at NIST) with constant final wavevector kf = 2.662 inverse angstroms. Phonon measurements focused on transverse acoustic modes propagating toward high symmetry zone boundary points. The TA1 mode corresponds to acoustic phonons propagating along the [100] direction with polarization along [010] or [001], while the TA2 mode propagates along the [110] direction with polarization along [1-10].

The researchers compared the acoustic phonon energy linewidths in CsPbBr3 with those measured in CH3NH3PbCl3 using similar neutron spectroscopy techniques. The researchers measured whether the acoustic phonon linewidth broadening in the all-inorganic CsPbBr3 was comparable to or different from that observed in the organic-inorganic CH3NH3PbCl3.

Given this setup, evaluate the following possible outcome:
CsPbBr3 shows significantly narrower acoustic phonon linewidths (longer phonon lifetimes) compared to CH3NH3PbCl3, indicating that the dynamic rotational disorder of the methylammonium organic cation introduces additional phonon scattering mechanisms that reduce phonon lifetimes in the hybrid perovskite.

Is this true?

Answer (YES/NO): NO